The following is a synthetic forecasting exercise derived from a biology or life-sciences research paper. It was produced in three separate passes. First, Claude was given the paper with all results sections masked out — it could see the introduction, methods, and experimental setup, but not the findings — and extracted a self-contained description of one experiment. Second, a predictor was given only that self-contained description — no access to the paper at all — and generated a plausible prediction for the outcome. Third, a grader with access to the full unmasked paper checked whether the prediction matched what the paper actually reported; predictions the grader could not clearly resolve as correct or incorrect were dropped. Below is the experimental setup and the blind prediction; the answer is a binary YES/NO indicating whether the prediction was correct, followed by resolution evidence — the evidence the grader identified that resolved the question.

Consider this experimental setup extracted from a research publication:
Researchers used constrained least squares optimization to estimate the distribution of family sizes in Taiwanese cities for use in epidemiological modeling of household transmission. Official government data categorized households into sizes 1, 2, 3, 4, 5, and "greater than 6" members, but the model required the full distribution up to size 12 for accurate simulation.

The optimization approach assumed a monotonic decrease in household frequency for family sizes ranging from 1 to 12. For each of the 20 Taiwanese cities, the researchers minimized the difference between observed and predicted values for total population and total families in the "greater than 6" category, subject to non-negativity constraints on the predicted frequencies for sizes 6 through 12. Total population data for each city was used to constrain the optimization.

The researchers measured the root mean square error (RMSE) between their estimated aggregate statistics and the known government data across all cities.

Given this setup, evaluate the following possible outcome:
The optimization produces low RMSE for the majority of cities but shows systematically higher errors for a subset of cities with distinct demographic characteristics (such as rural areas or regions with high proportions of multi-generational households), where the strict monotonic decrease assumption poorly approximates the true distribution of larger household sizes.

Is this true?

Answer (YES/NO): NO